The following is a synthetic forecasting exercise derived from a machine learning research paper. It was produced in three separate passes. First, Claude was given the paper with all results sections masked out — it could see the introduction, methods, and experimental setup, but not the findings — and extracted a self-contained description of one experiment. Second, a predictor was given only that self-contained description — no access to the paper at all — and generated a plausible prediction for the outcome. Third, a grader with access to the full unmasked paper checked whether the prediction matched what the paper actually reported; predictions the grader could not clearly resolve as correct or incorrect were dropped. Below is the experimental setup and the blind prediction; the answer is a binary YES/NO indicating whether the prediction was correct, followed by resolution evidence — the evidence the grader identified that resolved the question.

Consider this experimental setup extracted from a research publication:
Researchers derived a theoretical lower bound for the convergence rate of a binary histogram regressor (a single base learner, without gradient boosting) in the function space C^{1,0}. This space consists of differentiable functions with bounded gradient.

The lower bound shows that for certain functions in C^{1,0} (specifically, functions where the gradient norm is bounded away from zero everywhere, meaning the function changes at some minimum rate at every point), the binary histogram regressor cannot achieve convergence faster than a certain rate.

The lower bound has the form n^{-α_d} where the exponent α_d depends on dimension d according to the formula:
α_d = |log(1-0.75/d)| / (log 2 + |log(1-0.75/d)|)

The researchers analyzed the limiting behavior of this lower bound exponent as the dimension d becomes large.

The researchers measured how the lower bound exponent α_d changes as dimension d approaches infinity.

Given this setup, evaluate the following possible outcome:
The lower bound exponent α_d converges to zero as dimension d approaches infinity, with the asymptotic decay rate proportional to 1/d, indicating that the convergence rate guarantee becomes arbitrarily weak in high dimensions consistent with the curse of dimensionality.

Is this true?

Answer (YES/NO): YES